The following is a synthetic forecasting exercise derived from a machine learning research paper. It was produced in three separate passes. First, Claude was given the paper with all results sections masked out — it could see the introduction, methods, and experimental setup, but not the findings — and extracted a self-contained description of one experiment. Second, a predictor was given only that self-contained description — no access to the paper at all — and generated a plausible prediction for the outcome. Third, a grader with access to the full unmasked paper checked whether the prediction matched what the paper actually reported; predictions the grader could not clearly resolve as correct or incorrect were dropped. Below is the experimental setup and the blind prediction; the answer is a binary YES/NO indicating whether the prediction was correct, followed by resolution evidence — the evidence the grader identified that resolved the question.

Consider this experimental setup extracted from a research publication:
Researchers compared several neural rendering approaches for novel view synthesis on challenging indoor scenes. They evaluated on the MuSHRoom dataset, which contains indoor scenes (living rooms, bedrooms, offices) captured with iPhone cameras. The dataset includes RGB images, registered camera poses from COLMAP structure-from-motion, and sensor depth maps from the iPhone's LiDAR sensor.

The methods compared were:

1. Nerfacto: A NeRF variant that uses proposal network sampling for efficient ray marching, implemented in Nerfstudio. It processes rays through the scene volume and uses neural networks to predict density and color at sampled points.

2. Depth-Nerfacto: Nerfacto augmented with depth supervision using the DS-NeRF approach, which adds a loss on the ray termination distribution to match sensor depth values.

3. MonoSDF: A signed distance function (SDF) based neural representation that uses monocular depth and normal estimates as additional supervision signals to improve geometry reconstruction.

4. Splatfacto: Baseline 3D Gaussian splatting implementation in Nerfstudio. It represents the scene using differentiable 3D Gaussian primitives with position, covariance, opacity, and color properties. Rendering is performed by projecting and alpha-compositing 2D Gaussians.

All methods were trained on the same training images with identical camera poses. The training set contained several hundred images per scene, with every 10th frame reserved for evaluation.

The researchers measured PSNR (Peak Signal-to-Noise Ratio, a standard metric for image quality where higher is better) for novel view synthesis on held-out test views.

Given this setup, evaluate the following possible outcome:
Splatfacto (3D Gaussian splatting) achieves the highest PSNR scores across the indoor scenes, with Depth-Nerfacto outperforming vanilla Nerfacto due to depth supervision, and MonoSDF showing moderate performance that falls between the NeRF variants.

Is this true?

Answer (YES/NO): NO